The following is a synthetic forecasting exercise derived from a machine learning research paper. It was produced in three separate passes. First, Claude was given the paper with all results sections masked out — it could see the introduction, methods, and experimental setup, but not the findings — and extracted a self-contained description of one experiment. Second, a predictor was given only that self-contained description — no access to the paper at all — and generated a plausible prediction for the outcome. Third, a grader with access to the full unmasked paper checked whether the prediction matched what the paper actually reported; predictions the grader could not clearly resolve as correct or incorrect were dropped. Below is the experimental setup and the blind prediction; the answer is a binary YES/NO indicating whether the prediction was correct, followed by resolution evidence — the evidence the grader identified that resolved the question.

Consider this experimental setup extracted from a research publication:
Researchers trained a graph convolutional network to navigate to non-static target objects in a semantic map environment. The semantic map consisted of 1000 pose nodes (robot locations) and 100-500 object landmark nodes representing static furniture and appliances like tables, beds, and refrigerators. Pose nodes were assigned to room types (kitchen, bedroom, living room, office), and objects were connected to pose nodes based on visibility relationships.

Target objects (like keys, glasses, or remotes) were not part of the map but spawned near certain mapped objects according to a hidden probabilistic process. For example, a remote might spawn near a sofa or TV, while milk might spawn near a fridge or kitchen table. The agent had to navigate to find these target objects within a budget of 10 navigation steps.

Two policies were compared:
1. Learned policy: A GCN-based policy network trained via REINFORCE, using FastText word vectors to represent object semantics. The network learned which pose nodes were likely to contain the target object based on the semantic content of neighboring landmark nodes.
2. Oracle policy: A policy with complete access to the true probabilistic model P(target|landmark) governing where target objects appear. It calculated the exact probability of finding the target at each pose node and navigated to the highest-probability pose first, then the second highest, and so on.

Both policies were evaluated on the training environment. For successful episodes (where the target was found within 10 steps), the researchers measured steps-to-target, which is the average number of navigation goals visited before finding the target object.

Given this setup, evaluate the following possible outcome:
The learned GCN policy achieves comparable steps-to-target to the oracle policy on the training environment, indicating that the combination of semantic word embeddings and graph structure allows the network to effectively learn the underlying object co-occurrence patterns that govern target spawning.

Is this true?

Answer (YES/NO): YES